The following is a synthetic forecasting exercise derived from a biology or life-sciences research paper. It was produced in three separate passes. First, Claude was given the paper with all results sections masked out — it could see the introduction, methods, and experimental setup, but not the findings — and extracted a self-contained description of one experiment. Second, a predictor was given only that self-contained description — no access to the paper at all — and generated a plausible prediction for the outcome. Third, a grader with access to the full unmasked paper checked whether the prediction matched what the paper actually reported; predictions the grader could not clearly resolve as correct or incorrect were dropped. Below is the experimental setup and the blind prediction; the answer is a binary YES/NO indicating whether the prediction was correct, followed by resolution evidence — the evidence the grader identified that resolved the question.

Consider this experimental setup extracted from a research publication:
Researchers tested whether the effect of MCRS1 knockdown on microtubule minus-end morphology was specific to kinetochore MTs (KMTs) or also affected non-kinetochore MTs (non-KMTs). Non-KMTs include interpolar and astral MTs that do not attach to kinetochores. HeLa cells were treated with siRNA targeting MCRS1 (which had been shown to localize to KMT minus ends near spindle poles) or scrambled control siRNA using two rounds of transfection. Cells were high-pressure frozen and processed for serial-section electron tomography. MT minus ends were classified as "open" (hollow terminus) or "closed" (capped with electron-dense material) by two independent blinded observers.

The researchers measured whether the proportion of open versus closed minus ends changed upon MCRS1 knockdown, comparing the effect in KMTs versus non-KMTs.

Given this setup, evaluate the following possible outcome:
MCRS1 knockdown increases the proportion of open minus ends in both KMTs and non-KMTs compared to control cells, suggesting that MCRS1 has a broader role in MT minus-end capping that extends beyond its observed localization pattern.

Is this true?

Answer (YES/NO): YES